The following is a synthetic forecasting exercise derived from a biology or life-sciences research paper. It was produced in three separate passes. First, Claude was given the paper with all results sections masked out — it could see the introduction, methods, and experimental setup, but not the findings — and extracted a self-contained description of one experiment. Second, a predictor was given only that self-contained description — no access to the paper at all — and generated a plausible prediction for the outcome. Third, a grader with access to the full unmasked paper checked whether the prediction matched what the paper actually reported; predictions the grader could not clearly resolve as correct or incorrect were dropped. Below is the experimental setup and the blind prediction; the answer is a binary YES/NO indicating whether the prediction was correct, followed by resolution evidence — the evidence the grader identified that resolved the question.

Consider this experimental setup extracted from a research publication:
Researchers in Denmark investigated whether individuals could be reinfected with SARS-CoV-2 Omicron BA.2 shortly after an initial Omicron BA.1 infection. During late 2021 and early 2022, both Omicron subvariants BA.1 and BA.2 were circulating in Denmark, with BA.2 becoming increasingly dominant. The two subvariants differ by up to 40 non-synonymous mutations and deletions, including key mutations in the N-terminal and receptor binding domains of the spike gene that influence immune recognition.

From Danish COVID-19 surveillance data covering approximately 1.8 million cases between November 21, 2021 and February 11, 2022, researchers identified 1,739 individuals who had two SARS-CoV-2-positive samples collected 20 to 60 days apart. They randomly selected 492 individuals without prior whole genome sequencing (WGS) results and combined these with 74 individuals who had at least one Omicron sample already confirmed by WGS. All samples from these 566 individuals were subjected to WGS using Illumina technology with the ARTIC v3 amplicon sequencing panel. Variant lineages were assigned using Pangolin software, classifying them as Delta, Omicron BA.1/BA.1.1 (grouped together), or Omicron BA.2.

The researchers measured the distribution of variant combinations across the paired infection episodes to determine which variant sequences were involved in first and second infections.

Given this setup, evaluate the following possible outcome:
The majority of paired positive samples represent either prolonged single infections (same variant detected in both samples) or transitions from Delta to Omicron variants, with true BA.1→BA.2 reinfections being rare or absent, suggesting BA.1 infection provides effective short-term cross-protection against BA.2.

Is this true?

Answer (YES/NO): NO